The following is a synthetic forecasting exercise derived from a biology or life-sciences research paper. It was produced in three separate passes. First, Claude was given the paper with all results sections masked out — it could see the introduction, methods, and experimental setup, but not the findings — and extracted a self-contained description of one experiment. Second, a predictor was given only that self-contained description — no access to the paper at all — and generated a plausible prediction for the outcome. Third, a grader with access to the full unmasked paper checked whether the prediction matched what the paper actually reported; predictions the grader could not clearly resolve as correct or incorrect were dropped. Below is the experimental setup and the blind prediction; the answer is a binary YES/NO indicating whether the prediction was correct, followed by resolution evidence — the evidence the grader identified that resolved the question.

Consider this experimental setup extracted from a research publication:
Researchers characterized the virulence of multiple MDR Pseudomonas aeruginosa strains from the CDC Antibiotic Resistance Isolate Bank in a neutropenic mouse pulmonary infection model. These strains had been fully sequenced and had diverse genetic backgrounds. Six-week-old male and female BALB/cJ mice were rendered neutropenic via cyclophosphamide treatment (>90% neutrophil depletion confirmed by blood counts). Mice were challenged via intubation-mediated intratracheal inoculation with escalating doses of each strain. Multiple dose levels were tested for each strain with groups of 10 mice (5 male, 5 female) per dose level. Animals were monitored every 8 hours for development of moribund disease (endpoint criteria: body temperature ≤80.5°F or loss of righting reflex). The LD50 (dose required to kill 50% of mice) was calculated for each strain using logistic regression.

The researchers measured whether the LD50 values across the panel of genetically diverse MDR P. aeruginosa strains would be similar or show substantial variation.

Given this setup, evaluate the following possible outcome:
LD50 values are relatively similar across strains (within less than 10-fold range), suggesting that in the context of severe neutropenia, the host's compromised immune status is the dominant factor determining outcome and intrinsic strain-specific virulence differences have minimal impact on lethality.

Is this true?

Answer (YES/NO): NO